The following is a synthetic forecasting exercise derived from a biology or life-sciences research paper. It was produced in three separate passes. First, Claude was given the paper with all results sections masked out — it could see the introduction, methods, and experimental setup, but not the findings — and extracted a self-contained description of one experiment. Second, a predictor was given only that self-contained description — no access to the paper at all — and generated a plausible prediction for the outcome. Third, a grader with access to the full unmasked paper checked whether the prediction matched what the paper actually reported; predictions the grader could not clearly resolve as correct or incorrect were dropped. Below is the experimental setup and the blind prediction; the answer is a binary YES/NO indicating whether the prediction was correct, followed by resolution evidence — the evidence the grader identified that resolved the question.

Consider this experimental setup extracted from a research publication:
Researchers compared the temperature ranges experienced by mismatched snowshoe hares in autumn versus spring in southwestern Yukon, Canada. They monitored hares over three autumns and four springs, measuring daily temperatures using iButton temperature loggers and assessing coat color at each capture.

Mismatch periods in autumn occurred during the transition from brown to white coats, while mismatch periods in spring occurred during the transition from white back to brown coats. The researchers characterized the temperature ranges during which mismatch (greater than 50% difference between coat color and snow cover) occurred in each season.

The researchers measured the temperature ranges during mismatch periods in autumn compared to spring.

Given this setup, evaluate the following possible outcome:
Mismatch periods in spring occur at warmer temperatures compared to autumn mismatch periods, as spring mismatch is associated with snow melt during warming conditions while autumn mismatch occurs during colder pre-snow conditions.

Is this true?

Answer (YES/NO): YES